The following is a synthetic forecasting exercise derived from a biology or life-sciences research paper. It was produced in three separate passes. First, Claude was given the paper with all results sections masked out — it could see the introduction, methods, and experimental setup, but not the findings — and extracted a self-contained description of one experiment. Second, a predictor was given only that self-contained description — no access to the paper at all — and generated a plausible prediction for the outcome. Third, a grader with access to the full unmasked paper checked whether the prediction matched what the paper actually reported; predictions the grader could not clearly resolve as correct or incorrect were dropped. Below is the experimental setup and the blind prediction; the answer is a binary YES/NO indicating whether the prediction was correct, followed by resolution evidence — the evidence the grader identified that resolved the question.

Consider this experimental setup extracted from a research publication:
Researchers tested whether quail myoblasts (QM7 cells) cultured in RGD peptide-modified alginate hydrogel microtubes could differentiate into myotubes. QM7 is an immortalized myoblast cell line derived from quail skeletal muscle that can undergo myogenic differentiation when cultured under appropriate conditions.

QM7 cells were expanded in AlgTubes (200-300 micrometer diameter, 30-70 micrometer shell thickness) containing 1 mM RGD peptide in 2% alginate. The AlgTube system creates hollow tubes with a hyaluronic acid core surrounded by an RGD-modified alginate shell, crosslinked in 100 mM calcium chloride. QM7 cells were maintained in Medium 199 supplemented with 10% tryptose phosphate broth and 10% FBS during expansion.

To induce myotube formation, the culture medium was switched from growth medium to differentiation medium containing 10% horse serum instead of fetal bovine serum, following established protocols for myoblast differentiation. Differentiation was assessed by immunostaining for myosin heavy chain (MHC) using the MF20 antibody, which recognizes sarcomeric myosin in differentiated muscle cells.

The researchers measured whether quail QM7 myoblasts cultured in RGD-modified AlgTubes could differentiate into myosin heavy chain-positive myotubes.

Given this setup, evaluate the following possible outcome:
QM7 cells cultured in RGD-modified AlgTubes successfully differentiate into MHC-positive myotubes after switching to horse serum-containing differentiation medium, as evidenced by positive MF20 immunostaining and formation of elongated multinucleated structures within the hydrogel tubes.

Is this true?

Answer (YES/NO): YES